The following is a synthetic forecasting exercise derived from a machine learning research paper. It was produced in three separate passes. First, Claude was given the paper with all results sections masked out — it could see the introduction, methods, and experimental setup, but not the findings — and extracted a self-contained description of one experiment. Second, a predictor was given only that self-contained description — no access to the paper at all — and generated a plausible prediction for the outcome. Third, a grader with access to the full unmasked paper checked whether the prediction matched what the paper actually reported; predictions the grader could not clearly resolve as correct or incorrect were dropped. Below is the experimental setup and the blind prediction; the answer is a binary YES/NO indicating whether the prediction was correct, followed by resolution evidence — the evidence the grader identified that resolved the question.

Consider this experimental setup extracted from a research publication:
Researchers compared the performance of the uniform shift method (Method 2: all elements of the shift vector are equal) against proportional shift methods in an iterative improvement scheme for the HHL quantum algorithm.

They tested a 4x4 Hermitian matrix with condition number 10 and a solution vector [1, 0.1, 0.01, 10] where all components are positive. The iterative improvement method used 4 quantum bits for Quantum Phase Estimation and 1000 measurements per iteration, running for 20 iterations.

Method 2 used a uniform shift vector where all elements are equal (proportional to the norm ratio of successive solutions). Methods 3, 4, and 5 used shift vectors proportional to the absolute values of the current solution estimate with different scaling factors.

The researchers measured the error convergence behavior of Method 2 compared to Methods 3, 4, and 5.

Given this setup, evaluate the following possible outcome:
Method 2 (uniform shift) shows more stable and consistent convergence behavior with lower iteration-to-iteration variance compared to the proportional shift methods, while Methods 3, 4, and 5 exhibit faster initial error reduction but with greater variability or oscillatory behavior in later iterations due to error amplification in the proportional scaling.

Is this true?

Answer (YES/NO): NO